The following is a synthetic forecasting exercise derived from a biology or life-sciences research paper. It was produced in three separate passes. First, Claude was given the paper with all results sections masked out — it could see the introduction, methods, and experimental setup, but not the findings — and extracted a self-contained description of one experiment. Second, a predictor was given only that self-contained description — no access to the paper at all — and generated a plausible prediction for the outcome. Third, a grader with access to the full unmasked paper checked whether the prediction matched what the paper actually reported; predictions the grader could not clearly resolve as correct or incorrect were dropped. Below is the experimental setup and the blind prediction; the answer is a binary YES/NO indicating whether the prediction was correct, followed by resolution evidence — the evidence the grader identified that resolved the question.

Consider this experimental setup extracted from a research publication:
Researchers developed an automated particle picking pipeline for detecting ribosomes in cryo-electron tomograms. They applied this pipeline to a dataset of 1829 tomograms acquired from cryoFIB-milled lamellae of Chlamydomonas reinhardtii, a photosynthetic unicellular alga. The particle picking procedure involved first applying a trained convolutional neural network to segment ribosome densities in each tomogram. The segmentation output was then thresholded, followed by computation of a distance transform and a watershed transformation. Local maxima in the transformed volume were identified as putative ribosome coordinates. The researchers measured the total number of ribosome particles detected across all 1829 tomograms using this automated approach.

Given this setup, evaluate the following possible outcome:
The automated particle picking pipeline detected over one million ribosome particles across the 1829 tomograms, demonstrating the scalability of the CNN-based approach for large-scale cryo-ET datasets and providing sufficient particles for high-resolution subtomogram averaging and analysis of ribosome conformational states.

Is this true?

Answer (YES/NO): NO